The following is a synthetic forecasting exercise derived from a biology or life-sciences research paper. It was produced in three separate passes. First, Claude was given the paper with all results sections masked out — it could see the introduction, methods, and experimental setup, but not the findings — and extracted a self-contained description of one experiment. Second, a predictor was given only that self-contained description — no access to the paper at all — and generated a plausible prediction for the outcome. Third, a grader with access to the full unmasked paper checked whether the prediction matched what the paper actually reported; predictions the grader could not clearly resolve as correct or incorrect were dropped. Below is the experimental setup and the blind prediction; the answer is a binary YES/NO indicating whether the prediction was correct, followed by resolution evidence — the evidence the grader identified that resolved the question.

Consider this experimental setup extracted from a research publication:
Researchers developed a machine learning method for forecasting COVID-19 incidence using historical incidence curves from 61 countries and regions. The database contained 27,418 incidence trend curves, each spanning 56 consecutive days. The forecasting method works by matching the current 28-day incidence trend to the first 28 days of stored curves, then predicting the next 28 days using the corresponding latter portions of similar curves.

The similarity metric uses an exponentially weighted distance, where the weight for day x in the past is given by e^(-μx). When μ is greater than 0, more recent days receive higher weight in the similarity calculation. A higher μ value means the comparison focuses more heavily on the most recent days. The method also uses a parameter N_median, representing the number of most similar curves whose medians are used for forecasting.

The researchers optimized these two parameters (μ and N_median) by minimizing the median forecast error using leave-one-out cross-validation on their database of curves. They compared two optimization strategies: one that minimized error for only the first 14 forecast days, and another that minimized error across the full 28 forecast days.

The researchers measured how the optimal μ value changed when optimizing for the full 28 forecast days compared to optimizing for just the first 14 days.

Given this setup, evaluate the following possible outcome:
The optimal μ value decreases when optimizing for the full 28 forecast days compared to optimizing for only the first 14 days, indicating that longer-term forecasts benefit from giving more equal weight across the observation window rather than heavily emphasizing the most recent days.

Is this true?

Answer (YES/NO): NO